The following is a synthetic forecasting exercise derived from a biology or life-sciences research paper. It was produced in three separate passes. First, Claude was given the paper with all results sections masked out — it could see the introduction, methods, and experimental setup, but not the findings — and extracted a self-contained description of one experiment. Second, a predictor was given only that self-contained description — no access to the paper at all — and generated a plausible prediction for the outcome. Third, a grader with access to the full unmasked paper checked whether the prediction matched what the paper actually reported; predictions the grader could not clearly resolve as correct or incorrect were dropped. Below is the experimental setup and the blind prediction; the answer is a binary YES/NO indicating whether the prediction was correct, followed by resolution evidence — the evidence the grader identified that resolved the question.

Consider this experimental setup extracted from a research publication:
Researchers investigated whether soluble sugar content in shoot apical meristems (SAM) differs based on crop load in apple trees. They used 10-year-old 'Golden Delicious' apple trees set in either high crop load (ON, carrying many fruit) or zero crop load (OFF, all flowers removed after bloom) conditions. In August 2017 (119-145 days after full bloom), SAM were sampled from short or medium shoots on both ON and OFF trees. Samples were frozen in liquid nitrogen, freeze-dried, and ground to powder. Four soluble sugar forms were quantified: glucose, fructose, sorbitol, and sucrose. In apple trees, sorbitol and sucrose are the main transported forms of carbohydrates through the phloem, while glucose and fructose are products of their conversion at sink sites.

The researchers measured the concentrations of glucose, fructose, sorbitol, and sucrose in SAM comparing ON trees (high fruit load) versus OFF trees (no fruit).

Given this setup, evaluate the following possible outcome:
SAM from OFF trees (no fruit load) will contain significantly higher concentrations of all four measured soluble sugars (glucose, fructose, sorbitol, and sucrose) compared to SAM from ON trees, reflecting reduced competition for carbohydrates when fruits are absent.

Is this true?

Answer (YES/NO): NO